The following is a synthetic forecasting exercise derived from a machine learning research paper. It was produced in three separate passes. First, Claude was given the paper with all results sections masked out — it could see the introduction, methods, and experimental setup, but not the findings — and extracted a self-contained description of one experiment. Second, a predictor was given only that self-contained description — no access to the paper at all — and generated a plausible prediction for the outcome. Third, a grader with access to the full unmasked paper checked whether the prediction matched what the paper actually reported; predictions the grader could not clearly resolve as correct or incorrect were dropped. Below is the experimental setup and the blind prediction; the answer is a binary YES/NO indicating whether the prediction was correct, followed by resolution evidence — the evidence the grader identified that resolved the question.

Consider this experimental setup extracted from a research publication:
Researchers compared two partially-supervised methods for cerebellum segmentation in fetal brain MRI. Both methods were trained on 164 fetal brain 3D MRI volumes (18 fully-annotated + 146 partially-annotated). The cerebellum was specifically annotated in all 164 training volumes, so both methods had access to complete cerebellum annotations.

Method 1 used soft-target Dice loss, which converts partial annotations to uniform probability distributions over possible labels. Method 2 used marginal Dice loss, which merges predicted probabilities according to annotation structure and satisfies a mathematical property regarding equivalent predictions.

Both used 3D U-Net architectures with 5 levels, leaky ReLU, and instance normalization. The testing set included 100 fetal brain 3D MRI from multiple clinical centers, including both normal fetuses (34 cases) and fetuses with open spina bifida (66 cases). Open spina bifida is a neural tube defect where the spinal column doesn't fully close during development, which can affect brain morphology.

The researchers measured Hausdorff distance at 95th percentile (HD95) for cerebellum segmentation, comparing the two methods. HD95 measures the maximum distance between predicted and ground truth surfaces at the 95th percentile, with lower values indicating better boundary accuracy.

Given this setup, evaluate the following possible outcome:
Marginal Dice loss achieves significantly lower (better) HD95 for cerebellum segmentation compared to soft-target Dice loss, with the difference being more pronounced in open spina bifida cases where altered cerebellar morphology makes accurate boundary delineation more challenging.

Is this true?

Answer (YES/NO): NO